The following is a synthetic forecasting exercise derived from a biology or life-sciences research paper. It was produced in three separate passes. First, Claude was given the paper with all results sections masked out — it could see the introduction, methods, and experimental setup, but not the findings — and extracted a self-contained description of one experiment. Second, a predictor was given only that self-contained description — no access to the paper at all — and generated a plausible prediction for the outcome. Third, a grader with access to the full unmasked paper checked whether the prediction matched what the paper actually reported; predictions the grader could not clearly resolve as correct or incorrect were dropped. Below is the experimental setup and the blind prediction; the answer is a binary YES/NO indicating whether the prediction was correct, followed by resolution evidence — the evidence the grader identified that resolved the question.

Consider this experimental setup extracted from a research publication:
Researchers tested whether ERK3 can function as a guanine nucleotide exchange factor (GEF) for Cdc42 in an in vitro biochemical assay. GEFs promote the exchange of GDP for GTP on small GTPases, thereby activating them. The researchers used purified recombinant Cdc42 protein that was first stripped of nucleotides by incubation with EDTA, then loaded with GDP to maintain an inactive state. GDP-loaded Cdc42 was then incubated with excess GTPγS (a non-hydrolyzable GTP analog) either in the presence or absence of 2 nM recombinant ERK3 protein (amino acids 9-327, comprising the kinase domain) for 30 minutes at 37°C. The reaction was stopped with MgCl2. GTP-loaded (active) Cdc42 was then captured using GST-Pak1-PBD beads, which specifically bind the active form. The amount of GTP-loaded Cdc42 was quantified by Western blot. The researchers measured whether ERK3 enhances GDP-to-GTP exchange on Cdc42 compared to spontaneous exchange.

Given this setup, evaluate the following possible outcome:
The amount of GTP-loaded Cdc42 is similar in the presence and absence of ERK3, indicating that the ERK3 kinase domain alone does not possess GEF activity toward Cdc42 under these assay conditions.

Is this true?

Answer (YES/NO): NO